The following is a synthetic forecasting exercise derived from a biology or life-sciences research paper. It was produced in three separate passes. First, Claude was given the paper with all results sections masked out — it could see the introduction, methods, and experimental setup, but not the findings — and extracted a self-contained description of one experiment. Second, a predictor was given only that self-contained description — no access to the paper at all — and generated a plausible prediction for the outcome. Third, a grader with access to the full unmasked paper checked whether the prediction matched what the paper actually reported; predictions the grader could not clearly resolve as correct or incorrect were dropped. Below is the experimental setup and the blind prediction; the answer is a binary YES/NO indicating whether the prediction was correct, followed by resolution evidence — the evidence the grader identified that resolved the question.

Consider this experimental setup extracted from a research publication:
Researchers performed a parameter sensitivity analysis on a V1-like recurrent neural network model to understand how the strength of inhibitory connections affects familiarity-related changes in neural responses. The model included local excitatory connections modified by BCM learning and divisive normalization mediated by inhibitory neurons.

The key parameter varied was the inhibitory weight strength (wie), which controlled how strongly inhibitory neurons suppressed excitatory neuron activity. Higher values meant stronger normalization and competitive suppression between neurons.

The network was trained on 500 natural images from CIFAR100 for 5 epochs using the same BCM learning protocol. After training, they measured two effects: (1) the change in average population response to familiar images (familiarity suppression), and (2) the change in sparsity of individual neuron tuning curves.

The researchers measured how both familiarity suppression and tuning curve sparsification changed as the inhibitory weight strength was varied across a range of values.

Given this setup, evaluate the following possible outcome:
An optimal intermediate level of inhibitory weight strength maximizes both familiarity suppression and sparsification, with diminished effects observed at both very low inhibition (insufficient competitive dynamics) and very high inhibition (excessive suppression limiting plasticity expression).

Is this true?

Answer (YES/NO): NO